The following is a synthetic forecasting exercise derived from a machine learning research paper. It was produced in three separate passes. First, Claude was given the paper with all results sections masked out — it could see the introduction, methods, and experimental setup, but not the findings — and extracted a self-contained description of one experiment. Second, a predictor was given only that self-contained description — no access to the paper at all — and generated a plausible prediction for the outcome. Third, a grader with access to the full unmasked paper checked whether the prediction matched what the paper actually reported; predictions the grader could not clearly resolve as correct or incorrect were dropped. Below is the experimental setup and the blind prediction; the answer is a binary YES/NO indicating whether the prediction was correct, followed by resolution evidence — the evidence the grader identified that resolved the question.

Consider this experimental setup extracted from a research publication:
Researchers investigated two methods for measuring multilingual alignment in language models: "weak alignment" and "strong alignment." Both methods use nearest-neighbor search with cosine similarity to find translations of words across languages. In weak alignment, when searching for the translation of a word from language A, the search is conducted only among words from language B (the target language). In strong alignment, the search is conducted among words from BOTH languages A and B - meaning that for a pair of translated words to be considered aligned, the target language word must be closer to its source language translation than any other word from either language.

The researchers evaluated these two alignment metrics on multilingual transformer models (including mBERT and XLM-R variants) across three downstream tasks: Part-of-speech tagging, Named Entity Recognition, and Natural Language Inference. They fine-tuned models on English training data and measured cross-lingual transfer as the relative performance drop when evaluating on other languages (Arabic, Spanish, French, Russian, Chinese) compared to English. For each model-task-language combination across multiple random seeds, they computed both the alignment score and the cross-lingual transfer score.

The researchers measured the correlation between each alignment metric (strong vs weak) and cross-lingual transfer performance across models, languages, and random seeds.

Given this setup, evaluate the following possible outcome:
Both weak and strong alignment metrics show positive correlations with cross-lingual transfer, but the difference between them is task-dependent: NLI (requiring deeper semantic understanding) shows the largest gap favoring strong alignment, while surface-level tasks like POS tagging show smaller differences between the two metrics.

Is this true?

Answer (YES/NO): NO